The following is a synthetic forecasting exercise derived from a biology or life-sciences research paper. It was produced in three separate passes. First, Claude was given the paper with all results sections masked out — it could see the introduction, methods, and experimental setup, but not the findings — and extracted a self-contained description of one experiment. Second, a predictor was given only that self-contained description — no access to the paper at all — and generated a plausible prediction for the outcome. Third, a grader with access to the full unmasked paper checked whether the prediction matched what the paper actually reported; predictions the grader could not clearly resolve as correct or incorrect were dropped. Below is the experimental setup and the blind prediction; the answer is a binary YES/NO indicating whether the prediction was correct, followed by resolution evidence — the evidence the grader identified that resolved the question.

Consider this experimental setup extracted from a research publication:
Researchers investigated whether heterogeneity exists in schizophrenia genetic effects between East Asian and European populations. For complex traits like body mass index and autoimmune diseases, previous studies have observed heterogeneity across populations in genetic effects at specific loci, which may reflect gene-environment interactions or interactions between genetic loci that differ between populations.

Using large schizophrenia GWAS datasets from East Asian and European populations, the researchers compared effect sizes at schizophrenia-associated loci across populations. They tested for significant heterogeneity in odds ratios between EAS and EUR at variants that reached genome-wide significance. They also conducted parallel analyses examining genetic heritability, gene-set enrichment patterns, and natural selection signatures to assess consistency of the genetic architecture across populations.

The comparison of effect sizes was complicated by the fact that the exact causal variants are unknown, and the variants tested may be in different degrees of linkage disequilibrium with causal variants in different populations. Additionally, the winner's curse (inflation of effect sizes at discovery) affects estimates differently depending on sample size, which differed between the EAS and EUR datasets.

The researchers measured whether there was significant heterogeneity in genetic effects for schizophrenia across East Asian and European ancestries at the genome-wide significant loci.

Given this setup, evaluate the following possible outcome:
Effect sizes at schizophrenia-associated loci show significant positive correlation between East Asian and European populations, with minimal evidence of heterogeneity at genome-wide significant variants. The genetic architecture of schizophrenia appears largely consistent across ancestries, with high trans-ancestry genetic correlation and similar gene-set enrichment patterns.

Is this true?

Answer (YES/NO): YES